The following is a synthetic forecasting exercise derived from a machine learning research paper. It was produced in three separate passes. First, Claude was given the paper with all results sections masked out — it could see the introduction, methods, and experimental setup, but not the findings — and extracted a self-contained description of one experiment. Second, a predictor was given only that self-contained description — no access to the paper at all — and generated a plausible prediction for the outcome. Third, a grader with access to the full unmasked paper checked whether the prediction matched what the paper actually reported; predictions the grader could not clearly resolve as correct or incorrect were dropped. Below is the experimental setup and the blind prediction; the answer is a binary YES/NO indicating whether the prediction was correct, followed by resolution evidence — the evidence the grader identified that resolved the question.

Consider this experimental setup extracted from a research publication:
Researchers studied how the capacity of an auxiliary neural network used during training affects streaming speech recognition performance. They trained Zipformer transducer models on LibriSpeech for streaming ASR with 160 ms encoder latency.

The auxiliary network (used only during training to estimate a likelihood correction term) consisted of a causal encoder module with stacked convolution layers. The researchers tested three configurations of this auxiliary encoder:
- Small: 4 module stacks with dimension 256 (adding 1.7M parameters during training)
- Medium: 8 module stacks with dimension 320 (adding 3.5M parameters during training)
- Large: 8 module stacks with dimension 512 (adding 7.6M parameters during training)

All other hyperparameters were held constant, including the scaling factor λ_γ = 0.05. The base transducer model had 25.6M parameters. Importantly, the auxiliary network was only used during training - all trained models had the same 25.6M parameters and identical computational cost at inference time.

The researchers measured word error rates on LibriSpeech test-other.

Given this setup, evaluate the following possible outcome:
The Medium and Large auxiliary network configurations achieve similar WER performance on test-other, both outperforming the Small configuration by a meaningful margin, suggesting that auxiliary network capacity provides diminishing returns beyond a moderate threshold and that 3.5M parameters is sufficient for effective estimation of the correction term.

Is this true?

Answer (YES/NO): YES